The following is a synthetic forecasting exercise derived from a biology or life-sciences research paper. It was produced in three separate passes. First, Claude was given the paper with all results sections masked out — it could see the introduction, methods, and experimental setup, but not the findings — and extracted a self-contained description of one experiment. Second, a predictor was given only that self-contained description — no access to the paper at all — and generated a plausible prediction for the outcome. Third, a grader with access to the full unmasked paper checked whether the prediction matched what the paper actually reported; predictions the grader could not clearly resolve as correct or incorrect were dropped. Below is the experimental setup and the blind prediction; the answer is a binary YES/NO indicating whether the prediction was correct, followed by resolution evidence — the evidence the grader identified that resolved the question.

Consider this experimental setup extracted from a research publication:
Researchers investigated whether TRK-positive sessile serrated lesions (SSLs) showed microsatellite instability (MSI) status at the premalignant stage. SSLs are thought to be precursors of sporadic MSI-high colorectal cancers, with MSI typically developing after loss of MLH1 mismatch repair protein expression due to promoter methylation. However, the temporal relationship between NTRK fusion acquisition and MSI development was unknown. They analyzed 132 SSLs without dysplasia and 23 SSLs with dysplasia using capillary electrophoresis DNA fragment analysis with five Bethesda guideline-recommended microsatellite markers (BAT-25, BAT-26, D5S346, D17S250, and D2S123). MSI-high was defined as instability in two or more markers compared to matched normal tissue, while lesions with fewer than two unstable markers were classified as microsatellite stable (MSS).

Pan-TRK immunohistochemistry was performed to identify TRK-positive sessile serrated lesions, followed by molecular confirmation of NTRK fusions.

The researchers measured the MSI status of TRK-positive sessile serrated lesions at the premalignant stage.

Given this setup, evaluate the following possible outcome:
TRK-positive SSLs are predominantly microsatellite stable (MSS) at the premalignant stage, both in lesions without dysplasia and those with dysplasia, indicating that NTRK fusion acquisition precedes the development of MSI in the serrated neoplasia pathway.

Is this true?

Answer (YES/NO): YES